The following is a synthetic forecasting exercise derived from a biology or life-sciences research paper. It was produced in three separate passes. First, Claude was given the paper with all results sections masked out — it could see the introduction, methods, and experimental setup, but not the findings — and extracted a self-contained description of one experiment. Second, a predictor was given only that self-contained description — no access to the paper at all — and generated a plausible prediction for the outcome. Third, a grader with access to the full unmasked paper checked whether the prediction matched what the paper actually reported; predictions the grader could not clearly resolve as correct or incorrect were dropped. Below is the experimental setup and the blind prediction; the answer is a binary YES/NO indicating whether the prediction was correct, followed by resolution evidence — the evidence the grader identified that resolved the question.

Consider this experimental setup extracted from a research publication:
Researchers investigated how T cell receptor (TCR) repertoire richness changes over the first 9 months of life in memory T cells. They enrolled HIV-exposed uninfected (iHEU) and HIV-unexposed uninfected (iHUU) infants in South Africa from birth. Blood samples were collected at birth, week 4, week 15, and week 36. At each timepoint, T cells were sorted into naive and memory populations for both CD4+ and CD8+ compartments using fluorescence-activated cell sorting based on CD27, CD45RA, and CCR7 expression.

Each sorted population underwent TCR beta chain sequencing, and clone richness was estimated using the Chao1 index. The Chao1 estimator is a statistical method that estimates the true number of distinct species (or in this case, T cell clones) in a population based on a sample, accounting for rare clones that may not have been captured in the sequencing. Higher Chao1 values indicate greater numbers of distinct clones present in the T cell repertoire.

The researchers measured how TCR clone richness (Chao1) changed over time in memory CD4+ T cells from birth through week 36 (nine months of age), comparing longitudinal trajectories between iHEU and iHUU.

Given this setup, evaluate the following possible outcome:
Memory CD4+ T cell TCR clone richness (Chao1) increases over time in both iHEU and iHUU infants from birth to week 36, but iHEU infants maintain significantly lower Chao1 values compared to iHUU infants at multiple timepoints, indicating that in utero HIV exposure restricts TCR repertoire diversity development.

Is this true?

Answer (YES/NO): NO